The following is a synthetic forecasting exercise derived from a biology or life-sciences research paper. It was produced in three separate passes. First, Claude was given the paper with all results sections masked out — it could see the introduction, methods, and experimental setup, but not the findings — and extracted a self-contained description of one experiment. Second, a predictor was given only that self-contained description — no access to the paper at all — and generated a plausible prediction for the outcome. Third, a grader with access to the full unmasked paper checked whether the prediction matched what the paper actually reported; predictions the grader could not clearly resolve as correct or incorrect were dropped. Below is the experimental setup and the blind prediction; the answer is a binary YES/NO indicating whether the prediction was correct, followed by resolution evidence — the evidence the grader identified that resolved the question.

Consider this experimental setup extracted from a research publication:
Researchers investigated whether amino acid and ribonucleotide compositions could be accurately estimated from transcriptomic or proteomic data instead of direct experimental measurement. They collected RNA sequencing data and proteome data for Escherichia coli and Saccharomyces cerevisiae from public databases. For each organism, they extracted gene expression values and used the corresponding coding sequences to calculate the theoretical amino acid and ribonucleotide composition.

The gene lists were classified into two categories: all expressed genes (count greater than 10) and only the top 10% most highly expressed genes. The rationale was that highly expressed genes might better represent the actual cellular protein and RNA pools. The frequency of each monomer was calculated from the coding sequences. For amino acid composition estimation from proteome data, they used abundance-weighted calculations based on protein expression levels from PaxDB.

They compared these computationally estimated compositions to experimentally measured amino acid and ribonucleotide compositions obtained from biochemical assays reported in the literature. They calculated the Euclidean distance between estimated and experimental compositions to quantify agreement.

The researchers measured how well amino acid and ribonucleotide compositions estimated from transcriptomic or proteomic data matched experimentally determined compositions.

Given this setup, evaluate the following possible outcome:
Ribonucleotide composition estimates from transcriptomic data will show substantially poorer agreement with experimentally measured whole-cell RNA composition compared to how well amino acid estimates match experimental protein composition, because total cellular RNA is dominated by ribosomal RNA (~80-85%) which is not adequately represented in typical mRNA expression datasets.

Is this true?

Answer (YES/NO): NO